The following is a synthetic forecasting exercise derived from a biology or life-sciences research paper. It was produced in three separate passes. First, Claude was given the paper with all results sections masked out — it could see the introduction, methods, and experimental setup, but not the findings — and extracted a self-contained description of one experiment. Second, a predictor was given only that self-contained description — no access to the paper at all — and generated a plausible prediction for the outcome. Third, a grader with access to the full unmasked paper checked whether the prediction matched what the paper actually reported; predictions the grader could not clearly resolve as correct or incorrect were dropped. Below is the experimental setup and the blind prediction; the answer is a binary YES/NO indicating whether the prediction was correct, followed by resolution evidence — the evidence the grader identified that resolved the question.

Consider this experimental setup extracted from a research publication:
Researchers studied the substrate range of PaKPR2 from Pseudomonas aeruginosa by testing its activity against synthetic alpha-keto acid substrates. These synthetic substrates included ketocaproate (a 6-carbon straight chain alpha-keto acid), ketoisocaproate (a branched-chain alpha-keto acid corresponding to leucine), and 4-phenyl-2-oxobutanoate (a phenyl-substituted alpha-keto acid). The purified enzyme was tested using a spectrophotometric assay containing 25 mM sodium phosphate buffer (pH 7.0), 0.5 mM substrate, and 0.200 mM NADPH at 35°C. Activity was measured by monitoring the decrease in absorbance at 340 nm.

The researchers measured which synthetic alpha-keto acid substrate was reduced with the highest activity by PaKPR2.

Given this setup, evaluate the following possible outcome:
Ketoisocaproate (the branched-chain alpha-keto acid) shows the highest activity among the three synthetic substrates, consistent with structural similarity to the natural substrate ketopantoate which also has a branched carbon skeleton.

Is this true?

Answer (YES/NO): NO